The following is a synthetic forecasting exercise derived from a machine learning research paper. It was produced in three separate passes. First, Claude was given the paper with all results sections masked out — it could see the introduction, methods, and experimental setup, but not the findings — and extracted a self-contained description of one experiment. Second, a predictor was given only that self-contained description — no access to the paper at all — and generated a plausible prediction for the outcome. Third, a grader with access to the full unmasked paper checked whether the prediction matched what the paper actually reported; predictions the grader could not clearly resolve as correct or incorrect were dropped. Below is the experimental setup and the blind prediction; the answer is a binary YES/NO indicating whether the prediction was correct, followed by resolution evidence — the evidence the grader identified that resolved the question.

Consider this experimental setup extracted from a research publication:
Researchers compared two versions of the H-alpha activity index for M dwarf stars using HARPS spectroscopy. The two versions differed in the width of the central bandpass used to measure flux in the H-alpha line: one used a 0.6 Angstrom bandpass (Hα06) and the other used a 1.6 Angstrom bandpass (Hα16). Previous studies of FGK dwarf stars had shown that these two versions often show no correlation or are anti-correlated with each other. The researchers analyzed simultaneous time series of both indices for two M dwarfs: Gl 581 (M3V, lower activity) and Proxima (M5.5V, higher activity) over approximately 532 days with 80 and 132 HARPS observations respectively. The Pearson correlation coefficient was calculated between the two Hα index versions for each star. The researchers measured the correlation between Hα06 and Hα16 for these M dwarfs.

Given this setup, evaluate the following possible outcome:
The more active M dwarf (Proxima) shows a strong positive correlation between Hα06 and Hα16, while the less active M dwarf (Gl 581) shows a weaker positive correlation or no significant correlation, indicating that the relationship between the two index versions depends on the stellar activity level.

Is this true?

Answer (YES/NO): NO